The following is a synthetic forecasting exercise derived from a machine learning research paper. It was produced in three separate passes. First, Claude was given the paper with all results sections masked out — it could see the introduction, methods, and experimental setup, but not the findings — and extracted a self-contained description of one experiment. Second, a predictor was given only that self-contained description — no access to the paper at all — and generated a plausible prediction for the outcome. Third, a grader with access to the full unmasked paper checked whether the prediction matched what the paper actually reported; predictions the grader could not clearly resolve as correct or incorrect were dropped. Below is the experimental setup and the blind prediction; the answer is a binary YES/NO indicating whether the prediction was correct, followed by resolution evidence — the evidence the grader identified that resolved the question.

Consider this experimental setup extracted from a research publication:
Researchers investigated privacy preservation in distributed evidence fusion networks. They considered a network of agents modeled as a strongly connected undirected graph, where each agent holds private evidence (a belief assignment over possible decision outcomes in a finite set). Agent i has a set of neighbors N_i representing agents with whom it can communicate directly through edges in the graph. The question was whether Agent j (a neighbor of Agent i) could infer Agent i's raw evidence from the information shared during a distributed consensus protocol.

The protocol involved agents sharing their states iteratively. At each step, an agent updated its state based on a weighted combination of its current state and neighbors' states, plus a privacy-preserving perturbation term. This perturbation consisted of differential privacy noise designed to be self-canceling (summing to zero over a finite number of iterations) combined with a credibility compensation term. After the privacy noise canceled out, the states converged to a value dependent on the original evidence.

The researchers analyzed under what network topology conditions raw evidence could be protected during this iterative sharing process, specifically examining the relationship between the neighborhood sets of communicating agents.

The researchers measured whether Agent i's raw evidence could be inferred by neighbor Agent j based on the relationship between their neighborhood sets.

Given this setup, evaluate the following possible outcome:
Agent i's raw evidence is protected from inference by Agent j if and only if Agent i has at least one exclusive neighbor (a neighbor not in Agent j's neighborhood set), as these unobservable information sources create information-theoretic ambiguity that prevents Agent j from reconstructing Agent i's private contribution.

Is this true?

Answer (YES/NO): YES